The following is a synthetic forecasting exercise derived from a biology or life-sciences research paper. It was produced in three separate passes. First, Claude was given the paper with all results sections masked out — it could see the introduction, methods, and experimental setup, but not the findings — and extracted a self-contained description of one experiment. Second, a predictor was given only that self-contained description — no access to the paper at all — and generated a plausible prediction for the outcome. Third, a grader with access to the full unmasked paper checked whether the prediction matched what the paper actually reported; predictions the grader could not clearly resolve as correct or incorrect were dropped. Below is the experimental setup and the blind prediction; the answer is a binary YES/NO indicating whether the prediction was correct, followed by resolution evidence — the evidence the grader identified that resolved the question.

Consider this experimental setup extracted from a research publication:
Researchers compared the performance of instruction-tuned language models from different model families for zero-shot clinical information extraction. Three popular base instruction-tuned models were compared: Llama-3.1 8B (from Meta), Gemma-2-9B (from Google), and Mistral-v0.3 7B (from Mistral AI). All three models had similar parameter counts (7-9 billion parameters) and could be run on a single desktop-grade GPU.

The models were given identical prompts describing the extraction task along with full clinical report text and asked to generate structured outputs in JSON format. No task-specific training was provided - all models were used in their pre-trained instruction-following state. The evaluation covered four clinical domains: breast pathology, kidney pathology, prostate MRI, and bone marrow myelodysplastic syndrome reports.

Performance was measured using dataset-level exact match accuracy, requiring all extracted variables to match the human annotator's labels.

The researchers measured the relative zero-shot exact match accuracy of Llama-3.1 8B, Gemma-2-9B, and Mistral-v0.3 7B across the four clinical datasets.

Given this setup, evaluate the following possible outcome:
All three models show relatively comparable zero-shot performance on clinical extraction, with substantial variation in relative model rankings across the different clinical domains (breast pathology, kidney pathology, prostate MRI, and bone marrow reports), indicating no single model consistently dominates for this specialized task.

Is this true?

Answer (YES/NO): NO